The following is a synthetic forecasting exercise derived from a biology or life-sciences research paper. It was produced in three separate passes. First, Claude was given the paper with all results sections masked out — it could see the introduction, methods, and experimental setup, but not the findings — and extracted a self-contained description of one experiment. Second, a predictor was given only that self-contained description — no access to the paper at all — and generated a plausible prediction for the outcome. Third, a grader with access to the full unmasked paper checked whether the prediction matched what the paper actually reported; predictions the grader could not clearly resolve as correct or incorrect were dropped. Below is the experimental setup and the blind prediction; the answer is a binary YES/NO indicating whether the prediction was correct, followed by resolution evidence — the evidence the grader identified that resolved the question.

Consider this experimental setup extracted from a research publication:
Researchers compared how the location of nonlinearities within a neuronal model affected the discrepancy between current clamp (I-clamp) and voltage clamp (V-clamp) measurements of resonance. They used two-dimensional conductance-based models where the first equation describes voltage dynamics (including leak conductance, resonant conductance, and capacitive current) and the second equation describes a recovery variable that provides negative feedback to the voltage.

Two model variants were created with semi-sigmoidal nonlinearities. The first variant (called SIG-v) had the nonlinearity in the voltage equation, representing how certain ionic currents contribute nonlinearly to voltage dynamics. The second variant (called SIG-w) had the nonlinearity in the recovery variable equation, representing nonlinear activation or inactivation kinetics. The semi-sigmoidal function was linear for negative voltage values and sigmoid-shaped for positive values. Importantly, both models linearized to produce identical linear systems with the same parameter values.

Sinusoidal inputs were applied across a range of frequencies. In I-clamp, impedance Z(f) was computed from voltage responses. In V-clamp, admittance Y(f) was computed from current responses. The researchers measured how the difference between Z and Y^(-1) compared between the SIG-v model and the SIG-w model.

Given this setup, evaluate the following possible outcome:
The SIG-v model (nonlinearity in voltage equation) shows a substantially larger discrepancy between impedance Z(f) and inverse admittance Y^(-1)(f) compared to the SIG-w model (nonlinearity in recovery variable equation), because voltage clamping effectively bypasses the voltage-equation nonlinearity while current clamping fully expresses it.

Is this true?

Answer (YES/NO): YES